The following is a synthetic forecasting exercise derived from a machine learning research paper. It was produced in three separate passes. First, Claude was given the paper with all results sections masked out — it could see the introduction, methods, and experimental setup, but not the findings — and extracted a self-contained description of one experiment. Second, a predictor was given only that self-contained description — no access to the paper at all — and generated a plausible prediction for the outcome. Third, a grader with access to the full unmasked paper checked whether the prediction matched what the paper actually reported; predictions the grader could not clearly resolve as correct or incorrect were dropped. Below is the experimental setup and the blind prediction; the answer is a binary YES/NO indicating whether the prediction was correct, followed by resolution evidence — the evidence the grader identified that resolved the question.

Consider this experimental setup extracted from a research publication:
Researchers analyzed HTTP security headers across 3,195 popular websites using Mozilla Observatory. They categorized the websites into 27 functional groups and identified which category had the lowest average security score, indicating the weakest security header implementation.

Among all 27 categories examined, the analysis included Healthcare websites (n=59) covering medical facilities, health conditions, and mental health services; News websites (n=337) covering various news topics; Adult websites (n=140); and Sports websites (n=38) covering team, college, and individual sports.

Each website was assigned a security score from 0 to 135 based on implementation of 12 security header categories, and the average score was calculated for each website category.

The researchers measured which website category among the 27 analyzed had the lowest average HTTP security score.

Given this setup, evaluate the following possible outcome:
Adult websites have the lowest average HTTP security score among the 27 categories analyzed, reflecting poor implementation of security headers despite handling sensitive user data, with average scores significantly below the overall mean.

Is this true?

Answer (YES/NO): NO